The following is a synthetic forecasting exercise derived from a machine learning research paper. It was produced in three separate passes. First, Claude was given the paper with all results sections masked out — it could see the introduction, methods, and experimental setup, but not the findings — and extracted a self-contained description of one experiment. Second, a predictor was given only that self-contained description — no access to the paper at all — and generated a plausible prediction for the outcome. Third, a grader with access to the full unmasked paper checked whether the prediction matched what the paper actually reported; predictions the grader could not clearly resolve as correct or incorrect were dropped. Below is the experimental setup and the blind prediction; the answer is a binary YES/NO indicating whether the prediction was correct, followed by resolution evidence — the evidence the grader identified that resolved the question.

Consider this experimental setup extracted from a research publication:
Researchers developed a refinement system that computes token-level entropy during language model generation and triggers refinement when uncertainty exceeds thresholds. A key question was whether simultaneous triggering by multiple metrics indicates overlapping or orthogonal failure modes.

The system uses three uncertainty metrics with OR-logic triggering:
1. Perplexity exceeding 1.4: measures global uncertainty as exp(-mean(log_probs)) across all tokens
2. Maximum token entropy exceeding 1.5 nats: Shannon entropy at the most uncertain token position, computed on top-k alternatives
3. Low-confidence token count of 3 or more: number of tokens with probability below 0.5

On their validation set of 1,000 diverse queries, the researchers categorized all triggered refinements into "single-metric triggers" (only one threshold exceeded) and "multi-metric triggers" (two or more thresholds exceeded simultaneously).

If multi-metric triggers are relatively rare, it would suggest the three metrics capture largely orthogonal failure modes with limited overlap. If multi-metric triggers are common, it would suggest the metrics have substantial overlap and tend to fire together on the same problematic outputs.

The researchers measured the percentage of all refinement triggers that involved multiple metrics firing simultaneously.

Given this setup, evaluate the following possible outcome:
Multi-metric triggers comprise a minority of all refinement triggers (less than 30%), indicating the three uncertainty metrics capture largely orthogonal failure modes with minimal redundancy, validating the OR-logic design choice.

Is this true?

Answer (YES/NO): YES